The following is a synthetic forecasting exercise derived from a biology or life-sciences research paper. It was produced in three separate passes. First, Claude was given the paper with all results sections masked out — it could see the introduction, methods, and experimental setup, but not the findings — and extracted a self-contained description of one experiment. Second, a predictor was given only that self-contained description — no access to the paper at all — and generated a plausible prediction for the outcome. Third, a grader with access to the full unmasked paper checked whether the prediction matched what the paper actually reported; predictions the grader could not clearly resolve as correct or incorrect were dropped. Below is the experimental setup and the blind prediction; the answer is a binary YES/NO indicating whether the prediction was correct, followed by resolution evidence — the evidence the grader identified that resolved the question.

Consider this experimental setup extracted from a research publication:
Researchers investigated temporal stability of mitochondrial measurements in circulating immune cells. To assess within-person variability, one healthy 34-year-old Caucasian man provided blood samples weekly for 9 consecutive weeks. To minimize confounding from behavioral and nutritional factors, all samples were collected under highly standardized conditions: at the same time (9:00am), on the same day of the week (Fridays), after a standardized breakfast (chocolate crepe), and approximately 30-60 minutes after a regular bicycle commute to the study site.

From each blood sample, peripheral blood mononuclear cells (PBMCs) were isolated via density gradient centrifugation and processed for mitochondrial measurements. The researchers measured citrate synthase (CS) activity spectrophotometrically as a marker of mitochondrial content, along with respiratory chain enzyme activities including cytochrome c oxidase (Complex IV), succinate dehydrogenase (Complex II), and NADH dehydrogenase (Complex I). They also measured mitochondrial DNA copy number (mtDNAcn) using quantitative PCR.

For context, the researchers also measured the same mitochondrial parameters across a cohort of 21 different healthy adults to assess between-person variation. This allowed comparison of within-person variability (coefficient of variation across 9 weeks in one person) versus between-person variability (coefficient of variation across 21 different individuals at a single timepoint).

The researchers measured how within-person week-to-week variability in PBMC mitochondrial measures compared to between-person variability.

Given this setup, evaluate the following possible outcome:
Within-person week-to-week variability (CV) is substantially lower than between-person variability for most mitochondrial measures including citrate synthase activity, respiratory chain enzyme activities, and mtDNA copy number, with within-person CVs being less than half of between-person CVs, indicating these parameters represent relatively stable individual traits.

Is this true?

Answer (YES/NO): NO